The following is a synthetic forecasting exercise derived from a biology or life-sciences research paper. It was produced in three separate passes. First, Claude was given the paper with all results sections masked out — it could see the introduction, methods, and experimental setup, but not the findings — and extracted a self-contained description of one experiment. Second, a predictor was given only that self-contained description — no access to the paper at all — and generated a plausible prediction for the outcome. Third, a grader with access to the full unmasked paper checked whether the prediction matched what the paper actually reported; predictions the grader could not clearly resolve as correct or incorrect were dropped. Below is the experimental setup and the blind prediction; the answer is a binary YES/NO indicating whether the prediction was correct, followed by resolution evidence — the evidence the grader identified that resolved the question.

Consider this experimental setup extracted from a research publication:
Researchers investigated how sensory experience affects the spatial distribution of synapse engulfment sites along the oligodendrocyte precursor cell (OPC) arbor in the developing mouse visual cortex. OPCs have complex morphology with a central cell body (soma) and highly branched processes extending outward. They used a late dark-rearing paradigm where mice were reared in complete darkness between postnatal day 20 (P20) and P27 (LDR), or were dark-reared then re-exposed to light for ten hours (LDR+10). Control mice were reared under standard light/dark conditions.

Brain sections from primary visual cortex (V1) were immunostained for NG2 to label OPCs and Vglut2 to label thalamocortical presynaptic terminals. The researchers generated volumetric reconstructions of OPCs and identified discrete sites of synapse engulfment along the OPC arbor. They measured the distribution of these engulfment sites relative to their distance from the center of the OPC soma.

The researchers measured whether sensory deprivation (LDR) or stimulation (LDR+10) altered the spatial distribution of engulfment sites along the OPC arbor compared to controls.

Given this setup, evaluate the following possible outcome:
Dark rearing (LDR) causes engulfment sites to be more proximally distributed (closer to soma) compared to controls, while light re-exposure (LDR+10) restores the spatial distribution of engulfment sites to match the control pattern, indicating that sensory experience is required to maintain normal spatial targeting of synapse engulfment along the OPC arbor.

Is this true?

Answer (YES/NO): NO